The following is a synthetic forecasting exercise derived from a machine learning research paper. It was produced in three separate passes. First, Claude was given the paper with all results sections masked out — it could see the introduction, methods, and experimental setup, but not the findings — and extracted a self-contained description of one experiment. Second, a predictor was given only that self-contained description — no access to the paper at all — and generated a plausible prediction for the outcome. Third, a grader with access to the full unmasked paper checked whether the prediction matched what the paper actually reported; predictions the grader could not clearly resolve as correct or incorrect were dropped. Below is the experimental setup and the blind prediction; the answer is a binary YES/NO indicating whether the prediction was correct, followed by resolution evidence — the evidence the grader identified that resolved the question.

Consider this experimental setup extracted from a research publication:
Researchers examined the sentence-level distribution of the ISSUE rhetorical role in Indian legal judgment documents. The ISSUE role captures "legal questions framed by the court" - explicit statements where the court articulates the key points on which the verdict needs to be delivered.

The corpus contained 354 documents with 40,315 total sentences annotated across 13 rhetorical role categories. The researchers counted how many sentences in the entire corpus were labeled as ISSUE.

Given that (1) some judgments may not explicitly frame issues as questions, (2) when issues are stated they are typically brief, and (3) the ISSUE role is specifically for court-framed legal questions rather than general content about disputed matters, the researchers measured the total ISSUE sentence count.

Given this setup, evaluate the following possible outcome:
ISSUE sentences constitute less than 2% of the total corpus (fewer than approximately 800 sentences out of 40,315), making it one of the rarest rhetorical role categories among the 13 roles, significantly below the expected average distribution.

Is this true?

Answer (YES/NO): YES